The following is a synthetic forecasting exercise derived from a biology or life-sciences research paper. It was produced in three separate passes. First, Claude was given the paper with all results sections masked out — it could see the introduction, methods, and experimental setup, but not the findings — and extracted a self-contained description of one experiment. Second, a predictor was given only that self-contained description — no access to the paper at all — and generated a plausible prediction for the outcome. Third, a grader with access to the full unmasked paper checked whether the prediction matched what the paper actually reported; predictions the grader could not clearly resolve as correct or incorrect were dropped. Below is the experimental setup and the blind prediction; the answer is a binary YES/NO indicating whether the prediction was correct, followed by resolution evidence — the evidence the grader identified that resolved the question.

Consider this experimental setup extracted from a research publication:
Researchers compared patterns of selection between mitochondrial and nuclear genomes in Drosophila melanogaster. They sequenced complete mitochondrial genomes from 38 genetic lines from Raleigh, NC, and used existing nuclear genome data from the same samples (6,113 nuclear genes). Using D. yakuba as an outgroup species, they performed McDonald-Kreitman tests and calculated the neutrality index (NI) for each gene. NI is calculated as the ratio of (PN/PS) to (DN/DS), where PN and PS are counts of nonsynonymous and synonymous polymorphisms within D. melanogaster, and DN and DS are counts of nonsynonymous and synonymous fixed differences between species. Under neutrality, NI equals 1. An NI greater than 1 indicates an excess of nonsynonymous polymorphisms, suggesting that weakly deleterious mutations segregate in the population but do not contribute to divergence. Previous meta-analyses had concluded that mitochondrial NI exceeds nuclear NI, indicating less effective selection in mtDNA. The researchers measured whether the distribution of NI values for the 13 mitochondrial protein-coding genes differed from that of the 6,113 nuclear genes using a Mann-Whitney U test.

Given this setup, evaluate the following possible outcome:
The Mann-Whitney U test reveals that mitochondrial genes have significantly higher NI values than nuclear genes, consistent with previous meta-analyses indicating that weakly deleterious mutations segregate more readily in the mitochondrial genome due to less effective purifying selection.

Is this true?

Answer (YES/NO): NO